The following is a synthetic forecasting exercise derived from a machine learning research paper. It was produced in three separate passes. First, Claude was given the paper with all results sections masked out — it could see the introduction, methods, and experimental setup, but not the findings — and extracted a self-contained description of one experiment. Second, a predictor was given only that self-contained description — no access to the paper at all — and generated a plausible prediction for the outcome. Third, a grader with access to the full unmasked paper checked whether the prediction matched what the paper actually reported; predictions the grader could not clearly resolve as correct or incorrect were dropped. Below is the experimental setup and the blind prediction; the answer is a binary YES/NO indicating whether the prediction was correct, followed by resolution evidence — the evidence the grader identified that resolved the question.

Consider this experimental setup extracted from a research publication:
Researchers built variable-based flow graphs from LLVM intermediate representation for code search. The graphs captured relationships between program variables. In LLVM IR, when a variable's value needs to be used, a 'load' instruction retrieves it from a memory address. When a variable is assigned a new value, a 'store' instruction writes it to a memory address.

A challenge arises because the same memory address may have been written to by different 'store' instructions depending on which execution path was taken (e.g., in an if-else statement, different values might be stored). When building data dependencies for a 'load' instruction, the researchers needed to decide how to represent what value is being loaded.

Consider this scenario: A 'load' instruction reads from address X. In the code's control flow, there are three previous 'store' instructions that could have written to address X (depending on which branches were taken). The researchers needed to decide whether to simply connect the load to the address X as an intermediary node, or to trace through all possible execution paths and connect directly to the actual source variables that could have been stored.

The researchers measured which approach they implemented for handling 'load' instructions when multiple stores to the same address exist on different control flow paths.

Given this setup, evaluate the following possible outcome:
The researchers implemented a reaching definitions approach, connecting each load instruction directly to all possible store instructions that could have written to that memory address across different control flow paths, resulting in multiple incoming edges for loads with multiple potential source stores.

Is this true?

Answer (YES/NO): YES